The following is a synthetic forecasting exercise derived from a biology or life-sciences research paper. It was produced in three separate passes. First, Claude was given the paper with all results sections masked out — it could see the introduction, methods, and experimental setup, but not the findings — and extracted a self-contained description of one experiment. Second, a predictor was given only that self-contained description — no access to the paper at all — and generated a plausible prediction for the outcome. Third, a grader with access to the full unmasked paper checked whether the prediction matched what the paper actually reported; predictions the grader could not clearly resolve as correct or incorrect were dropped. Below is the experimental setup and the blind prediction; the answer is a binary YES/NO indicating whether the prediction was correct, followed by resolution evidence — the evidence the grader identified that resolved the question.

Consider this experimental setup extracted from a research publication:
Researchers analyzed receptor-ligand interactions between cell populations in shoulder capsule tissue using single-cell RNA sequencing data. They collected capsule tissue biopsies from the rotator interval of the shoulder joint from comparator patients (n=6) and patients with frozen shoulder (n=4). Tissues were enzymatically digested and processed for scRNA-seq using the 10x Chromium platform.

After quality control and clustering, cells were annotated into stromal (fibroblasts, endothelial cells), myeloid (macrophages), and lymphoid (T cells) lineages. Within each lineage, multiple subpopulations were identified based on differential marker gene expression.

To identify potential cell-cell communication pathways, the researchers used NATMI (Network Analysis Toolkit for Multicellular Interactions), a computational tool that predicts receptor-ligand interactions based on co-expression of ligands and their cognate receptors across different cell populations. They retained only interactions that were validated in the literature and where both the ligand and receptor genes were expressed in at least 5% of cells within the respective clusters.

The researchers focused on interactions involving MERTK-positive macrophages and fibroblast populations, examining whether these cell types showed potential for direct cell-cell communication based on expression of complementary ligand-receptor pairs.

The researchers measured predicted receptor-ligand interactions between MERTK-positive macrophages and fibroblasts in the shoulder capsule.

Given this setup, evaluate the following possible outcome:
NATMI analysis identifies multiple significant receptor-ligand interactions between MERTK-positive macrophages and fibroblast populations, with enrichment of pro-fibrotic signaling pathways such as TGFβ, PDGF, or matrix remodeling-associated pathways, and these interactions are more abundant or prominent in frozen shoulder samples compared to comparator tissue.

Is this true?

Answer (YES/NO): NO